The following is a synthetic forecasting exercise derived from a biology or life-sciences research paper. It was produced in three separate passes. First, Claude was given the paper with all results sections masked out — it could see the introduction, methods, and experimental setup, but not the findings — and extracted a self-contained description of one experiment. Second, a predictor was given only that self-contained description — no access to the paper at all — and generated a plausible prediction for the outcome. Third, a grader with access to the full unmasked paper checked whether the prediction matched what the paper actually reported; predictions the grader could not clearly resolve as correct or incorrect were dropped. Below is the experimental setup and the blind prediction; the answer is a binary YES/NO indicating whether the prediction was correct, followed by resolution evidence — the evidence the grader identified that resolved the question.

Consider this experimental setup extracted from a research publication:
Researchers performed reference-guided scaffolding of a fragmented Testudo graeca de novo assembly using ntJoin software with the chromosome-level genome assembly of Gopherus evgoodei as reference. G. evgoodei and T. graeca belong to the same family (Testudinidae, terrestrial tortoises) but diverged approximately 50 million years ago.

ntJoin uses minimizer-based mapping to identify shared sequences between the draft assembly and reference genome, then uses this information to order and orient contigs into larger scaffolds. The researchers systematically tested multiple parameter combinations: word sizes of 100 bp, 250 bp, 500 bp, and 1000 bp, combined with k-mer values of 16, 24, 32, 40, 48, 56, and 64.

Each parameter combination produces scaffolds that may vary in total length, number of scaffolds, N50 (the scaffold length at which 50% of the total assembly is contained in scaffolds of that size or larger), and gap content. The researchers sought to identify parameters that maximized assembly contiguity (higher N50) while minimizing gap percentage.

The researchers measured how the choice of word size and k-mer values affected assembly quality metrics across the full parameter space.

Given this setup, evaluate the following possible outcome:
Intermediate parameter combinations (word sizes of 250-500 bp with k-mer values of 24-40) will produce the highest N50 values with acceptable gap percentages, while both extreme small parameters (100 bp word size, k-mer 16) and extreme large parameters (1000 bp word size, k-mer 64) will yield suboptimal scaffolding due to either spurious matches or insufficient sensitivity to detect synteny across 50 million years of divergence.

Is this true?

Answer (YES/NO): NO